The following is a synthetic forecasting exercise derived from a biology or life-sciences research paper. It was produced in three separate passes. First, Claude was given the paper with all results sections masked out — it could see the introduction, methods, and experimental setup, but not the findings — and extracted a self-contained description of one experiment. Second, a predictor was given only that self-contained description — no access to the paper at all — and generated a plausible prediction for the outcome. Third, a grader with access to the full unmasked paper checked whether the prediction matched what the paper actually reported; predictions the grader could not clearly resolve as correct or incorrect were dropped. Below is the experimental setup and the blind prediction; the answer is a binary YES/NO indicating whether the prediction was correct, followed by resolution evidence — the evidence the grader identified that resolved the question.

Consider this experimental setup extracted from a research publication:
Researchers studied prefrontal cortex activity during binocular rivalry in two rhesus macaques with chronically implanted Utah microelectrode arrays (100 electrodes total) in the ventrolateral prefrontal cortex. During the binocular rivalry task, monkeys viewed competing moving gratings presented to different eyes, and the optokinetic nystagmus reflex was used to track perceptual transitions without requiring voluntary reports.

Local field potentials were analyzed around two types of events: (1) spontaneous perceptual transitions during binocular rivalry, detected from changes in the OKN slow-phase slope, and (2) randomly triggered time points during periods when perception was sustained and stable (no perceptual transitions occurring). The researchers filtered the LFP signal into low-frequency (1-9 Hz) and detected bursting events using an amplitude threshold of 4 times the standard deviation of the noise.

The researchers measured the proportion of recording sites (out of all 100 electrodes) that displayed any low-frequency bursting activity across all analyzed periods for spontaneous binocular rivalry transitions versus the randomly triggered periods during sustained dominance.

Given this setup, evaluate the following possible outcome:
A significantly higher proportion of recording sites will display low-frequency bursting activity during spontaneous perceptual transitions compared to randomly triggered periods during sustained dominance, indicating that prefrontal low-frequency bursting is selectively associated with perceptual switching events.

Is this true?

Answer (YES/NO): YES